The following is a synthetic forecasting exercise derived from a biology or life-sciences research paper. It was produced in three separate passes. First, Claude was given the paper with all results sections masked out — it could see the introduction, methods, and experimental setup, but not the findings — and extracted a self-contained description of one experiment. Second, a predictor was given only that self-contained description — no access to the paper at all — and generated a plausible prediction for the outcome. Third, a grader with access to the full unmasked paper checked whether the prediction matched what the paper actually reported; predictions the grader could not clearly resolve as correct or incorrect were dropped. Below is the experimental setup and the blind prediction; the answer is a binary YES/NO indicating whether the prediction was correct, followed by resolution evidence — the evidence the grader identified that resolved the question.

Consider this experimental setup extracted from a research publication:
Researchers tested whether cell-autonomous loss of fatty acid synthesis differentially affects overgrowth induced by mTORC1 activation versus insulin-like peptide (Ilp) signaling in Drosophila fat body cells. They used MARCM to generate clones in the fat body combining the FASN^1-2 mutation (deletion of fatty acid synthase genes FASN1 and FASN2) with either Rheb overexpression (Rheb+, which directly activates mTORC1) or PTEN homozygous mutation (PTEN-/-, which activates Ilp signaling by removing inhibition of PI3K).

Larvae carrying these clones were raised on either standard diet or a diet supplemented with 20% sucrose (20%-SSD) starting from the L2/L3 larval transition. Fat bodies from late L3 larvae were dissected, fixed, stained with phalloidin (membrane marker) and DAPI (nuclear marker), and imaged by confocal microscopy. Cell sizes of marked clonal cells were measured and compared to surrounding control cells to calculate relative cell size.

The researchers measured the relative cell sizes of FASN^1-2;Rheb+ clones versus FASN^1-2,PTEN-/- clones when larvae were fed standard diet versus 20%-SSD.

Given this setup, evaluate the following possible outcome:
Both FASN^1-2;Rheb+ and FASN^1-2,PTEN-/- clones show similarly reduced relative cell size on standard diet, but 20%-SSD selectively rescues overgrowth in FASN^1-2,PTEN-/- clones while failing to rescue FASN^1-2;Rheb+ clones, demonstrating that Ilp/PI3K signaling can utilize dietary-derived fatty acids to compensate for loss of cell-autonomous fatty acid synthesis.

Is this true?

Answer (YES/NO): NO